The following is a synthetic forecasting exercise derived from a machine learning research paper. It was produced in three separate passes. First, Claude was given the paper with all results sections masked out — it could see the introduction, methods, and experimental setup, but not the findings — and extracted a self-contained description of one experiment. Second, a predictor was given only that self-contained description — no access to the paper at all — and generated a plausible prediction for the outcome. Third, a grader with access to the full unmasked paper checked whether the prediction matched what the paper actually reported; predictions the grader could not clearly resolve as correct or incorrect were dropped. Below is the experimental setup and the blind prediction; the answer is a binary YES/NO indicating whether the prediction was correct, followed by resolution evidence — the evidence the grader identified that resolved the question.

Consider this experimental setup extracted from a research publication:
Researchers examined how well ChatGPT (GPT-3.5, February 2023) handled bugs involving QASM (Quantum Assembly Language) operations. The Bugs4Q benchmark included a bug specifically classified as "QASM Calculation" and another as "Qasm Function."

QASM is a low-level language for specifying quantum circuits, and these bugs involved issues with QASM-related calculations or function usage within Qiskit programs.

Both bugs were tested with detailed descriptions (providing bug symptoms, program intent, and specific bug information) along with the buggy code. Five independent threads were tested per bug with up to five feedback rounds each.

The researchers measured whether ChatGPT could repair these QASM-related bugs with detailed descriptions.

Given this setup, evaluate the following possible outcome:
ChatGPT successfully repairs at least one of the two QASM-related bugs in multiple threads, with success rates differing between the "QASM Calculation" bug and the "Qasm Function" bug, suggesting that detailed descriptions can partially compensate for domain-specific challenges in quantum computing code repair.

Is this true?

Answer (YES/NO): YES